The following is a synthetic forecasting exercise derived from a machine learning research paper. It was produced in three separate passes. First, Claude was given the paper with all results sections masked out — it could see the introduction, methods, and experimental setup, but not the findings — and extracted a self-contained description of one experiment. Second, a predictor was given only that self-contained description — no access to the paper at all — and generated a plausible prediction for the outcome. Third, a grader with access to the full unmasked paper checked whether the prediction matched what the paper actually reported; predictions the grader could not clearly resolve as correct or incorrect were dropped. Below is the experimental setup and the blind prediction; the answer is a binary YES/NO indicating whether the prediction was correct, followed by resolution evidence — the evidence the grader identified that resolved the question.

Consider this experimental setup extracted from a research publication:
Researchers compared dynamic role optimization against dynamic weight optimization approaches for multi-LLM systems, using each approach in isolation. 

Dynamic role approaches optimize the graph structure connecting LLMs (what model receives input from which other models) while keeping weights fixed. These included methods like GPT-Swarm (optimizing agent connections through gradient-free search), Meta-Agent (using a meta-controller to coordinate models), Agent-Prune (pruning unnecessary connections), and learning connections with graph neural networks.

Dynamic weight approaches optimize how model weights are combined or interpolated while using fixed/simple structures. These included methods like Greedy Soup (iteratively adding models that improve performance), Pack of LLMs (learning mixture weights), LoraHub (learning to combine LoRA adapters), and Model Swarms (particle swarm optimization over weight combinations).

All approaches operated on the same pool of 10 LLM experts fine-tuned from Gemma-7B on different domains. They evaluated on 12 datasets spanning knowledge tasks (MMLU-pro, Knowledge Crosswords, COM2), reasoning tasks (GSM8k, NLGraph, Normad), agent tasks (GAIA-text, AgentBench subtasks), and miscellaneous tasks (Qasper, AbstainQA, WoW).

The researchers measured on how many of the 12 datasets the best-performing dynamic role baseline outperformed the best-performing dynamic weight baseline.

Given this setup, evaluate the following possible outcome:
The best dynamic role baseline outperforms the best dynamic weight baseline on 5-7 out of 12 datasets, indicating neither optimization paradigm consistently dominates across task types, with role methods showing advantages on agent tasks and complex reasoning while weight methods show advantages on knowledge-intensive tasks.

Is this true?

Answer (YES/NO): NO